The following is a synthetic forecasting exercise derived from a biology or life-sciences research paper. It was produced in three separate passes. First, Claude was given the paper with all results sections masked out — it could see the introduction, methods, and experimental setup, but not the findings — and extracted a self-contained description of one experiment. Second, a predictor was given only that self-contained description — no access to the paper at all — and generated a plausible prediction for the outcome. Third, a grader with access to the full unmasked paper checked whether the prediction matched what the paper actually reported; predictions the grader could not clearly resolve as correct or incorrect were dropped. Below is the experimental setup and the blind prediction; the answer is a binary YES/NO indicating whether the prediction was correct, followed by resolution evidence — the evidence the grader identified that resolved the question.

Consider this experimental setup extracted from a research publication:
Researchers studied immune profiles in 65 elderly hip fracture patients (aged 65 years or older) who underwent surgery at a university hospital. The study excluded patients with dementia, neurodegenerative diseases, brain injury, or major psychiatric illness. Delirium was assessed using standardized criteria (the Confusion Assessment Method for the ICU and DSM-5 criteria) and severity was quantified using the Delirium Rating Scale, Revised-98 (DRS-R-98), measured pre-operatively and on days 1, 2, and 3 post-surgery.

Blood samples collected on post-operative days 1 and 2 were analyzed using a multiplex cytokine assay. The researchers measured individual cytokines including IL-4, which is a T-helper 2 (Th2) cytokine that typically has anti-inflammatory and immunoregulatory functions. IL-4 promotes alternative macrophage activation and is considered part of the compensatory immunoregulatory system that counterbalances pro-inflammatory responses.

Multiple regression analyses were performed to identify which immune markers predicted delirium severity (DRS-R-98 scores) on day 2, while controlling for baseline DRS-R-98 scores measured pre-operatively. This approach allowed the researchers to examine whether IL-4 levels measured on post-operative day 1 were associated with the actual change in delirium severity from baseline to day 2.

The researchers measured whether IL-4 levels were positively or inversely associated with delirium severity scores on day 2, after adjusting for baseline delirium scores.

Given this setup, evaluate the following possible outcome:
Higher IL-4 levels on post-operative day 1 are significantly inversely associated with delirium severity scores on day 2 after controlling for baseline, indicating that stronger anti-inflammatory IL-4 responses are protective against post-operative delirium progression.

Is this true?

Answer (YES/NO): YES